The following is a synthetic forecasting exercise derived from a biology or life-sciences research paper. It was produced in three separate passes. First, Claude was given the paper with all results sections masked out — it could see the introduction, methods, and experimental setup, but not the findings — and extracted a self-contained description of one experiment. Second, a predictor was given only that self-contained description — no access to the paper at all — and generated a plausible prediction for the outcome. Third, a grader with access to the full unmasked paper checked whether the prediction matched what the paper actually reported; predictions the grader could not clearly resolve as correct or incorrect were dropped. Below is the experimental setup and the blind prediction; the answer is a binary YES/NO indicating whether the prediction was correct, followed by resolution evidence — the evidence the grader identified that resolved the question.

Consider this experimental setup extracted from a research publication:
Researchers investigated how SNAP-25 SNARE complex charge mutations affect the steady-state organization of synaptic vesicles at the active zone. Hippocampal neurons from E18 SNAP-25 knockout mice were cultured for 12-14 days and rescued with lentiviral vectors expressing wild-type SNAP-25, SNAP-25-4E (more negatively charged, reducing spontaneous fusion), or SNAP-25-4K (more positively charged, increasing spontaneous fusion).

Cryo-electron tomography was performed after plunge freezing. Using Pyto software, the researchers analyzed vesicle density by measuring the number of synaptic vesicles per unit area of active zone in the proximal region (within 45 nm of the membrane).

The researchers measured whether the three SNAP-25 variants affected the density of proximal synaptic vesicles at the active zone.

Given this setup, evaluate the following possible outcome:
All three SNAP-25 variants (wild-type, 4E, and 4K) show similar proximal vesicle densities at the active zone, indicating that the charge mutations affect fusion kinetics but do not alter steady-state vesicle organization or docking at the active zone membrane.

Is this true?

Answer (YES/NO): NO